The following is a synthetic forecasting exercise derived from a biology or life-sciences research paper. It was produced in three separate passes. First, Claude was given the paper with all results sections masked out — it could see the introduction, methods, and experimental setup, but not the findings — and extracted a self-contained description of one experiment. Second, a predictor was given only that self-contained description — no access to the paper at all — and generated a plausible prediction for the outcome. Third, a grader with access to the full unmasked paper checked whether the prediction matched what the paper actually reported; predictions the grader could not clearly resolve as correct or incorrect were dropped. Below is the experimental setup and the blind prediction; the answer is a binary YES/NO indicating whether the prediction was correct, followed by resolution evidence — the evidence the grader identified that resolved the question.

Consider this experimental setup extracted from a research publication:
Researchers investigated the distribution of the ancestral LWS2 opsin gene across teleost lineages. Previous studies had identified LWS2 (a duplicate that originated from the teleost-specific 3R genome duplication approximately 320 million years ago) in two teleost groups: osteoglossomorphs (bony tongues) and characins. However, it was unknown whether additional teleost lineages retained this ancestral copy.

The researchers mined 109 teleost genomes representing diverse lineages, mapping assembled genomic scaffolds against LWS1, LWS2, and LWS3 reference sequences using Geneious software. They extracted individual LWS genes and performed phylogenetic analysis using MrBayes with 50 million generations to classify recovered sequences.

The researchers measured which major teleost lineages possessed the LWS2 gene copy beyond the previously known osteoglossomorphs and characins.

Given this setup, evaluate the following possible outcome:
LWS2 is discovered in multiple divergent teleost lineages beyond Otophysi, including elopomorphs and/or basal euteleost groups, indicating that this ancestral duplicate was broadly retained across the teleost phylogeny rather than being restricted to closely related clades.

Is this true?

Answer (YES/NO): YES